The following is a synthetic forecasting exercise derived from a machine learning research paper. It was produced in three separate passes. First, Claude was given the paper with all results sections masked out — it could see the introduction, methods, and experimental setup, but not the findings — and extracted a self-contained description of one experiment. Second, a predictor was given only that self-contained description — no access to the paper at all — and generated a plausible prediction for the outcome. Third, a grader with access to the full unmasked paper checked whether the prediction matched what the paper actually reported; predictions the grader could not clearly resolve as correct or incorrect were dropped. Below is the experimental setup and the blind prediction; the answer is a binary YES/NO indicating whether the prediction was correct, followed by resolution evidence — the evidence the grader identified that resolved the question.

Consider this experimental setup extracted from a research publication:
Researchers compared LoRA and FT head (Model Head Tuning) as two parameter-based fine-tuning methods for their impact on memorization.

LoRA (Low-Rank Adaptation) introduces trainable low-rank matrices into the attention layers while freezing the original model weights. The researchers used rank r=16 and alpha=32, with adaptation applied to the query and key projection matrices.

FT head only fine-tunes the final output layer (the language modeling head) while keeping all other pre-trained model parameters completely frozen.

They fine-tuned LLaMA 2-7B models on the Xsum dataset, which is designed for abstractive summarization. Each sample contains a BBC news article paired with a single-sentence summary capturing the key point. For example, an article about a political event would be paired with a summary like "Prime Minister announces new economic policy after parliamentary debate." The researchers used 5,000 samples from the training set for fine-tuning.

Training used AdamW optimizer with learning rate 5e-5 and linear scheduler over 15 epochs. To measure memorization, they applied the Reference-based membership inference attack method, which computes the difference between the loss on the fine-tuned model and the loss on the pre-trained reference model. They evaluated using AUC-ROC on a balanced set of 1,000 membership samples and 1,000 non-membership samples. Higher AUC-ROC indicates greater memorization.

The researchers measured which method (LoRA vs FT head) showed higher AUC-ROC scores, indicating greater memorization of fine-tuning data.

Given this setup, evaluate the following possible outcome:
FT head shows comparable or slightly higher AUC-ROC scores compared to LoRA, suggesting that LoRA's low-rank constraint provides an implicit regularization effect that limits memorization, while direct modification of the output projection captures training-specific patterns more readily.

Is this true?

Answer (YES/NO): YES